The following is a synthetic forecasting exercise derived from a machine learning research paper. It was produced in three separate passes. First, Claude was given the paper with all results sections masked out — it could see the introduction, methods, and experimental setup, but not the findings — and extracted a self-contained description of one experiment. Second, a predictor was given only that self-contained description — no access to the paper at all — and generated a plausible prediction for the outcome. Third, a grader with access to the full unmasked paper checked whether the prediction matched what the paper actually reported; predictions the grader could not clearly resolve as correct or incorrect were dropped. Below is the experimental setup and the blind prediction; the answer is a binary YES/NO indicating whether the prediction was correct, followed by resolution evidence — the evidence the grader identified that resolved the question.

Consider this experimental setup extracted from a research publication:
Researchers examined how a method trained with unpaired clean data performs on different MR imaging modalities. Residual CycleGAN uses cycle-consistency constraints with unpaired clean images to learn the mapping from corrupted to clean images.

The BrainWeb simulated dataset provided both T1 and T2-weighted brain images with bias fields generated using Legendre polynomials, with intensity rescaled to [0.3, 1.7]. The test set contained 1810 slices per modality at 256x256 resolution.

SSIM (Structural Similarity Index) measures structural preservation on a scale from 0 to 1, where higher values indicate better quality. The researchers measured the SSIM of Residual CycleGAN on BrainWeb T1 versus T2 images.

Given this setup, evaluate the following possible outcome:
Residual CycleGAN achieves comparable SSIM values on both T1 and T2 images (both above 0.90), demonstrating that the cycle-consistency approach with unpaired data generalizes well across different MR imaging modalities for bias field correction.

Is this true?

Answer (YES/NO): NO